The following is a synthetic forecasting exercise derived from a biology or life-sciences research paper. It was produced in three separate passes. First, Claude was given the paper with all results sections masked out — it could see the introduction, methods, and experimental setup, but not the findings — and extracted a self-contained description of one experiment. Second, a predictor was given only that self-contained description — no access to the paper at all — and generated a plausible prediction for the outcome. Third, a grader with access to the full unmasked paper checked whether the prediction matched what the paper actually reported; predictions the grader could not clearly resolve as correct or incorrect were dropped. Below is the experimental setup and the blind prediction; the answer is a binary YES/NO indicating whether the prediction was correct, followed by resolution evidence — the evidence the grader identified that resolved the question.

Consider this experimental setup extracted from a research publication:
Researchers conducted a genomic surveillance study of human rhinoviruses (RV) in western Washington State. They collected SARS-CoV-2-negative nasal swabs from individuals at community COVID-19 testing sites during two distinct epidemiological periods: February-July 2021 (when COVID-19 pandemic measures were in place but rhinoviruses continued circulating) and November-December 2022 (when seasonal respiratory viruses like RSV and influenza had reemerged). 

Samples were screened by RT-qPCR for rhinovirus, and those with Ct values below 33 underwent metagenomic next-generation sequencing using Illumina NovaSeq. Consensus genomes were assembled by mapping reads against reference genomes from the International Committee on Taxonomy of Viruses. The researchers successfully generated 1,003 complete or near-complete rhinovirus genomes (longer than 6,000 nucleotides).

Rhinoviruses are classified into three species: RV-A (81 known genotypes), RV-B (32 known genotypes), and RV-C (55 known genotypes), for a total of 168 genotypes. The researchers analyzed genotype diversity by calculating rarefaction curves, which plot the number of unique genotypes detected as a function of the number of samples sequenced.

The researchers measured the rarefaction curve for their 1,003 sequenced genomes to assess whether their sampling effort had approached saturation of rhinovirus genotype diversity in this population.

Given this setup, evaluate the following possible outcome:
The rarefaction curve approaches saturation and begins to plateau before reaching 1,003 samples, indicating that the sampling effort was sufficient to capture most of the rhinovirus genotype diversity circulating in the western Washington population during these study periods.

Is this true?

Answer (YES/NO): NO